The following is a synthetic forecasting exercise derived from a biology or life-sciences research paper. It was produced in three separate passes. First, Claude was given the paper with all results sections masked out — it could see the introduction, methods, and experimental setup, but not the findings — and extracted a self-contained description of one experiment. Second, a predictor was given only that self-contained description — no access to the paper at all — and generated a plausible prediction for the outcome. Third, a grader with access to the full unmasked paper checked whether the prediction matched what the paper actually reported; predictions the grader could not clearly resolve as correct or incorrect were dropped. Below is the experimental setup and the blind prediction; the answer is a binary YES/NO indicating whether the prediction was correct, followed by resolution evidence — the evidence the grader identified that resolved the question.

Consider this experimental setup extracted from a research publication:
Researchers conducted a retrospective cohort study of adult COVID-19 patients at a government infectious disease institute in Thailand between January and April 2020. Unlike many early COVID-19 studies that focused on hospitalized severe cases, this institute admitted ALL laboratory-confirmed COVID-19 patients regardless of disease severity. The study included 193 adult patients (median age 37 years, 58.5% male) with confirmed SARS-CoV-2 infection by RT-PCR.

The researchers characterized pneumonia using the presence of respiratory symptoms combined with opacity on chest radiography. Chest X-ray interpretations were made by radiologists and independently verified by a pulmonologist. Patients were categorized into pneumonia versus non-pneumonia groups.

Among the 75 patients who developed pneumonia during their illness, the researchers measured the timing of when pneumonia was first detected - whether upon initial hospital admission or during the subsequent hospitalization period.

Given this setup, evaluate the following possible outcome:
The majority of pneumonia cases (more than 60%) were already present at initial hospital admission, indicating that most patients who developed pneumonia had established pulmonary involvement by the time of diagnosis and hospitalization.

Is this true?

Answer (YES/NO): NO